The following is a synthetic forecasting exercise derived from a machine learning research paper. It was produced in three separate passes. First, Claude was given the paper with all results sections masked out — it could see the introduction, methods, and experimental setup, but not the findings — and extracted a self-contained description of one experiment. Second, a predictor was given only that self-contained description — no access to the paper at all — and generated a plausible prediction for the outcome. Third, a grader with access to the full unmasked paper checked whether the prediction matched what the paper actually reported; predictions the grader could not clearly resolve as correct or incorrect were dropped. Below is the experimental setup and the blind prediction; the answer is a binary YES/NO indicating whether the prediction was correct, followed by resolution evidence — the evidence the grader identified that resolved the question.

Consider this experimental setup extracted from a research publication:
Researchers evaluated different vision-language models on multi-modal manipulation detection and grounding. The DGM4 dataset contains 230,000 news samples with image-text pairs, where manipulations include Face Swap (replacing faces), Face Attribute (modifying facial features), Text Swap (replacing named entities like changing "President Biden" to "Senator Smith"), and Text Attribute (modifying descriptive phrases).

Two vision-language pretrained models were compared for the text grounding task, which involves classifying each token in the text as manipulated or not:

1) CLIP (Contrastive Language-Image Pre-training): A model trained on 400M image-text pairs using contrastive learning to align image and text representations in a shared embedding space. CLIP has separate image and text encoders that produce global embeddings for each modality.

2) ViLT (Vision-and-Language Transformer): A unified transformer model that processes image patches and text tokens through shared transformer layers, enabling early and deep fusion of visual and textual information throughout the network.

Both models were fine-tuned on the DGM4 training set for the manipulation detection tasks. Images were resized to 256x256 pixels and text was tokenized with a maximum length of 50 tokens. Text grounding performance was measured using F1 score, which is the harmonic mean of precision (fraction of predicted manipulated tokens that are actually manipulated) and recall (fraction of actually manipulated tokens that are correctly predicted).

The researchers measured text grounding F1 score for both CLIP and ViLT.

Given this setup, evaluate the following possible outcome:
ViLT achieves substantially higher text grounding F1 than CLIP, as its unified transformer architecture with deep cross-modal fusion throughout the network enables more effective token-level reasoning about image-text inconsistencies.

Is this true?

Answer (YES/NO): YES